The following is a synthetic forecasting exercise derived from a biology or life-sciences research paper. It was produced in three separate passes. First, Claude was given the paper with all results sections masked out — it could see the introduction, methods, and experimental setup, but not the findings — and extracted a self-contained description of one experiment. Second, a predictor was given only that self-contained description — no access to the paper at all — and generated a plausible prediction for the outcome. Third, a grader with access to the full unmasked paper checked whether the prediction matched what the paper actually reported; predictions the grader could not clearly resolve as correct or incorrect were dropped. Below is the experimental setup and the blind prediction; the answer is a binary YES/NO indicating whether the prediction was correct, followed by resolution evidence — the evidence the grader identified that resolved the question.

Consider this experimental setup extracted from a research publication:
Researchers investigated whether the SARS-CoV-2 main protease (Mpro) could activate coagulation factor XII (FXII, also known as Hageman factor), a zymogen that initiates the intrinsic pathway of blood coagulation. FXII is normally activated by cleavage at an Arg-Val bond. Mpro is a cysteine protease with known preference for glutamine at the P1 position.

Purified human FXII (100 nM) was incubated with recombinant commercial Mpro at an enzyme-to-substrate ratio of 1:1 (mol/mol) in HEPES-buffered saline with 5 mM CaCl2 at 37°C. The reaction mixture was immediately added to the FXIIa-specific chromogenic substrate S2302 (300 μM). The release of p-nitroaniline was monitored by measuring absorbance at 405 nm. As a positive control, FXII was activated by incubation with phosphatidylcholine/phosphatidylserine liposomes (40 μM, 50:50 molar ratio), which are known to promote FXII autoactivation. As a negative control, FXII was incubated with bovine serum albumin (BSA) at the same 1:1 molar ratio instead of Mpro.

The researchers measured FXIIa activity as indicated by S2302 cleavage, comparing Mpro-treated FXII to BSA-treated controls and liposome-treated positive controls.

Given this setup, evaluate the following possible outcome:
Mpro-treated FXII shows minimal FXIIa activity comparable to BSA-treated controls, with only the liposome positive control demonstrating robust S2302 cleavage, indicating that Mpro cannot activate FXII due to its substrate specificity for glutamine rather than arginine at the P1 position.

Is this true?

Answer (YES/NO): NO